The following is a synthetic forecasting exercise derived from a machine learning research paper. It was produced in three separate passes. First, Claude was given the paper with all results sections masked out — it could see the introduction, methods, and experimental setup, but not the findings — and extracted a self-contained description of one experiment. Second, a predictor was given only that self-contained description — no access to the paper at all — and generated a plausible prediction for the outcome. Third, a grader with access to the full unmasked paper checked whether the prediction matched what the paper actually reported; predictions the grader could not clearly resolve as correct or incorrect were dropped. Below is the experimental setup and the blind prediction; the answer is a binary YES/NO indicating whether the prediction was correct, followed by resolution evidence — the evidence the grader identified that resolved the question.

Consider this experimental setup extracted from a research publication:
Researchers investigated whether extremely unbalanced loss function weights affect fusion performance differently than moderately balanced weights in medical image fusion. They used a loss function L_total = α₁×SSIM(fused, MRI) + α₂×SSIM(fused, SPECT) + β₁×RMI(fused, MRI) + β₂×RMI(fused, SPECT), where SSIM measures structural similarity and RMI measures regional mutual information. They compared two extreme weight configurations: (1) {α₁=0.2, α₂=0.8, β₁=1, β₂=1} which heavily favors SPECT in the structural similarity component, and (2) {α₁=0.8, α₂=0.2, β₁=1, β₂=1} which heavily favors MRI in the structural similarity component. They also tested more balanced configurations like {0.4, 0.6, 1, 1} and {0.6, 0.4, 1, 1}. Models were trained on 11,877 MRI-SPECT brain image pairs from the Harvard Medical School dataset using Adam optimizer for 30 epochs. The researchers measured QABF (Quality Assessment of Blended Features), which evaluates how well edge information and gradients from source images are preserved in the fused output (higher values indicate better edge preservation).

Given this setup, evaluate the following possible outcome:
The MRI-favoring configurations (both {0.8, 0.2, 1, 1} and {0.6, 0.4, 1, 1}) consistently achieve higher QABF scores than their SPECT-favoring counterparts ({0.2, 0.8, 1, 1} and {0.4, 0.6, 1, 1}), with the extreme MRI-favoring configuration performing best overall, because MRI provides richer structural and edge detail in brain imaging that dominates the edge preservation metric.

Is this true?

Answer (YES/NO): NO